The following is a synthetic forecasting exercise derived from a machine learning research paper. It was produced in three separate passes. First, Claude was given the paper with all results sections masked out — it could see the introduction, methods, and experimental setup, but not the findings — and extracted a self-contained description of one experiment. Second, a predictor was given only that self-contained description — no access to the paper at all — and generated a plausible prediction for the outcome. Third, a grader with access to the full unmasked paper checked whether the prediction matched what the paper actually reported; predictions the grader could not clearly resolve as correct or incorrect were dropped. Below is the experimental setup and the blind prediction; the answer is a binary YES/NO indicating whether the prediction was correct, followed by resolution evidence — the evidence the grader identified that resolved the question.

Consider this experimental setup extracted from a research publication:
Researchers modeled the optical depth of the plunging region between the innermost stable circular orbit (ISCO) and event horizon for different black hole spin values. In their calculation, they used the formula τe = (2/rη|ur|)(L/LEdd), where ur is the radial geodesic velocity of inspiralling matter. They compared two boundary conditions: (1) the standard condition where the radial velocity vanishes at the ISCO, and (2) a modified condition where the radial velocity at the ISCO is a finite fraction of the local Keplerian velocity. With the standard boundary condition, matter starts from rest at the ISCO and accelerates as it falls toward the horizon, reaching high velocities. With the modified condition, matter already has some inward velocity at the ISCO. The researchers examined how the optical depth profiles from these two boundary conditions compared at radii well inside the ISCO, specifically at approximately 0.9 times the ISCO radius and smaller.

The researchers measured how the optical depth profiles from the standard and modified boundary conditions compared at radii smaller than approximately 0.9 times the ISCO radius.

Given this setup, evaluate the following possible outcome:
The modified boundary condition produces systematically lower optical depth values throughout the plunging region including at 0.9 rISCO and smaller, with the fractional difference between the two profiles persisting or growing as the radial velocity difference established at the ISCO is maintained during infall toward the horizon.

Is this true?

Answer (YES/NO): NO